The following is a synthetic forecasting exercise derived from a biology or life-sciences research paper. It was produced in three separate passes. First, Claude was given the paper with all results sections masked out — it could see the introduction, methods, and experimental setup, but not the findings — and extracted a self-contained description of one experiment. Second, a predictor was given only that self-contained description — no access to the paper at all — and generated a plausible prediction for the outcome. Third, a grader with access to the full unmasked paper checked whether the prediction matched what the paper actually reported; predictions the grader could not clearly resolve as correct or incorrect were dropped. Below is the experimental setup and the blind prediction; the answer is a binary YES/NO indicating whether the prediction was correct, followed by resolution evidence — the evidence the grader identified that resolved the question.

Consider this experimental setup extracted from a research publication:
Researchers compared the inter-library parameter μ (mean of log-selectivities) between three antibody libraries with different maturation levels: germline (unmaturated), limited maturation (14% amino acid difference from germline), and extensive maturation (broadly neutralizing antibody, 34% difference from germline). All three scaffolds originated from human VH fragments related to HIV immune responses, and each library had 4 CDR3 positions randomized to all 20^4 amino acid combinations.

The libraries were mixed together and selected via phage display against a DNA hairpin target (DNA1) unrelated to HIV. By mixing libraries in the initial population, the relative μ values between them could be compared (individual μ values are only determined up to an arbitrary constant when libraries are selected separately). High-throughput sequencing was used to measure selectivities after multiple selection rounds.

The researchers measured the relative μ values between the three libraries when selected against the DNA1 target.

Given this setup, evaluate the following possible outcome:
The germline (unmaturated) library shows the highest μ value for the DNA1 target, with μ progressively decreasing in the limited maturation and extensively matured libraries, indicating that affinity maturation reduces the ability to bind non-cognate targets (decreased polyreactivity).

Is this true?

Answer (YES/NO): NO